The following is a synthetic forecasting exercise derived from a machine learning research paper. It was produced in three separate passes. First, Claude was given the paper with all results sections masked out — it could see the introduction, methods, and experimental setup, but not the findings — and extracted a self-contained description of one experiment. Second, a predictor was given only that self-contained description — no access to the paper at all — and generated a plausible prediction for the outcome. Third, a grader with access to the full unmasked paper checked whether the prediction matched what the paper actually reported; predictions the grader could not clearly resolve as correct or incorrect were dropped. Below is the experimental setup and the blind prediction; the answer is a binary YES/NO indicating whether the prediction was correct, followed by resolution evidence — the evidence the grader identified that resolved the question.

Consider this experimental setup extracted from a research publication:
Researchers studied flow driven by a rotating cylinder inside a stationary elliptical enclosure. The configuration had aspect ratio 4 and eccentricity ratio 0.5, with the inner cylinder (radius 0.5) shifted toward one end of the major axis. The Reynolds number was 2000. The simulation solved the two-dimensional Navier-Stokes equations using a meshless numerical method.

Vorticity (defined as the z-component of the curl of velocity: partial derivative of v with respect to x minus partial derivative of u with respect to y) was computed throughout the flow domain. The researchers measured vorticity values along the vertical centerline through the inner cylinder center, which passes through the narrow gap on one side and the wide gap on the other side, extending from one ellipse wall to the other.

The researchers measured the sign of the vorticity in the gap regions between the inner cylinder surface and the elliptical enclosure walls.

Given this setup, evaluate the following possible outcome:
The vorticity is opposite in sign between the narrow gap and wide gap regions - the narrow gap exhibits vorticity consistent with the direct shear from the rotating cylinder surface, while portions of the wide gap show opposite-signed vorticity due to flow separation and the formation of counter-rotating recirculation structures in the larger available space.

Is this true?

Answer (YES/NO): NO